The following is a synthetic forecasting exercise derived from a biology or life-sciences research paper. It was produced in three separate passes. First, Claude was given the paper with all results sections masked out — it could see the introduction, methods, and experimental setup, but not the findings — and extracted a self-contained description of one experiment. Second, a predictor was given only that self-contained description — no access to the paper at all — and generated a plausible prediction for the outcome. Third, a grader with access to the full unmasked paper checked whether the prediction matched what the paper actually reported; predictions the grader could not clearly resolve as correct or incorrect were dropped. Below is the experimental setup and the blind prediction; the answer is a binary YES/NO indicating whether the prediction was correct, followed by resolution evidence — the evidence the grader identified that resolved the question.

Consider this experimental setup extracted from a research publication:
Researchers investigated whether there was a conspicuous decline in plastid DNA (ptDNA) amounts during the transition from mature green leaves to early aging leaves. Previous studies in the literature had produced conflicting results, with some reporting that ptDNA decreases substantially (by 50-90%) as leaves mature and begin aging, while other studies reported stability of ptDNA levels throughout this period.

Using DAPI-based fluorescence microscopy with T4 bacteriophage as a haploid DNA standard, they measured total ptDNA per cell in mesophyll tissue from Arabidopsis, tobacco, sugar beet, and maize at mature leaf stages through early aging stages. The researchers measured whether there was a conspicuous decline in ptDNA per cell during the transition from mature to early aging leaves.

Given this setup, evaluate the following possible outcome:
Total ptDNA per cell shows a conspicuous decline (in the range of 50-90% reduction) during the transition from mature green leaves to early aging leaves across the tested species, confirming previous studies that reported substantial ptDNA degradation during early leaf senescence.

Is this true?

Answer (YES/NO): NO